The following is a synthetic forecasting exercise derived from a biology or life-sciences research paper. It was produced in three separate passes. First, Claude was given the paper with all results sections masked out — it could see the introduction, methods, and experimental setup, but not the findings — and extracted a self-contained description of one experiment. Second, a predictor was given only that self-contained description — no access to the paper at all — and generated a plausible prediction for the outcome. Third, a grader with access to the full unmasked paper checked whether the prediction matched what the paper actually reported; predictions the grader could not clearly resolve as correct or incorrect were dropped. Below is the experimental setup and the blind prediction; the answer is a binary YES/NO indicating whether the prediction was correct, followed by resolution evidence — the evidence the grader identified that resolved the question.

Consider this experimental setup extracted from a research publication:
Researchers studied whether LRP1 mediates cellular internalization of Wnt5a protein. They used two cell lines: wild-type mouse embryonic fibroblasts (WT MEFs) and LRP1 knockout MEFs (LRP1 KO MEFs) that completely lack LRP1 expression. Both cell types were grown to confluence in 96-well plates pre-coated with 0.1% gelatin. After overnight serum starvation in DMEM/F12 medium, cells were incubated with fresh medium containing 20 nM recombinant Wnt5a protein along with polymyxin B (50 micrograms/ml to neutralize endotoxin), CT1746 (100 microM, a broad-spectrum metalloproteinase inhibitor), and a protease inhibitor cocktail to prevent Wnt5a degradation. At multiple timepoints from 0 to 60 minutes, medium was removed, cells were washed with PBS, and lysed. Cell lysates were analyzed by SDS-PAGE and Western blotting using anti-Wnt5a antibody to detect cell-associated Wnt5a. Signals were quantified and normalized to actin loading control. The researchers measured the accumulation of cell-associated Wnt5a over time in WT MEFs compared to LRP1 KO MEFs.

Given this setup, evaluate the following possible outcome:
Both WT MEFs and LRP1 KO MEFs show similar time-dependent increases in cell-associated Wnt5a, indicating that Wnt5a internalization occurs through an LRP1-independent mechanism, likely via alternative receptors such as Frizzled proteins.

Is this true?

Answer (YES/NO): NO